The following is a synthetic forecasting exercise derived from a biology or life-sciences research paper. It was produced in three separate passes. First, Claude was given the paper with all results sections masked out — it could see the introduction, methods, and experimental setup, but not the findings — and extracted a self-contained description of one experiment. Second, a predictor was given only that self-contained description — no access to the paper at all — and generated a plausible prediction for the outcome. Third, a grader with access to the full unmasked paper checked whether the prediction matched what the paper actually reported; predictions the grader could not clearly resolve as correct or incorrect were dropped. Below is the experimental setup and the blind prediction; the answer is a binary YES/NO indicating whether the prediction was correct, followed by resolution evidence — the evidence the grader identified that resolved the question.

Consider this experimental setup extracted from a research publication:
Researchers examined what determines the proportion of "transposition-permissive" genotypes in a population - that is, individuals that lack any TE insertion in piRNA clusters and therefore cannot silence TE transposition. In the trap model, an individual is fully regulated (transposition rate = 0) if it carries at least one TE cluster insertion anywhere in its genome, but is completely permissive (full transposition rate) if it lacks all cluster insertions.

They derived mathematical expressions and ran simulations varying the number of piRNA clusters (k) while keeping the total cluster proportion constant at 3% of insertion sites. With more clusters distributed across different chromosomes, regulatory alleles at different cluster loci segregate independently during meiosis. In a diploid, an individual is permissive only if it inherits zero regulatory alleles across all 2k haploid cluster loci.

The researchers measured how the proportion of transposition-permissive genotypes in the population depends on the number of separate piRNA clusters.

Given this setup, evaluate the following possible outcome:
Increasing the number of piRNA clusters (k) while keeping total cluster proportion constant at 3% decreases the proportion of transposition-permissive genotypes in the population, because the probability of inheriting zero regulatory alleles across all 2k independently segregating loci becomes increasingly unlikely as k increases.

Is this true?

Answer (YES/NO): NO